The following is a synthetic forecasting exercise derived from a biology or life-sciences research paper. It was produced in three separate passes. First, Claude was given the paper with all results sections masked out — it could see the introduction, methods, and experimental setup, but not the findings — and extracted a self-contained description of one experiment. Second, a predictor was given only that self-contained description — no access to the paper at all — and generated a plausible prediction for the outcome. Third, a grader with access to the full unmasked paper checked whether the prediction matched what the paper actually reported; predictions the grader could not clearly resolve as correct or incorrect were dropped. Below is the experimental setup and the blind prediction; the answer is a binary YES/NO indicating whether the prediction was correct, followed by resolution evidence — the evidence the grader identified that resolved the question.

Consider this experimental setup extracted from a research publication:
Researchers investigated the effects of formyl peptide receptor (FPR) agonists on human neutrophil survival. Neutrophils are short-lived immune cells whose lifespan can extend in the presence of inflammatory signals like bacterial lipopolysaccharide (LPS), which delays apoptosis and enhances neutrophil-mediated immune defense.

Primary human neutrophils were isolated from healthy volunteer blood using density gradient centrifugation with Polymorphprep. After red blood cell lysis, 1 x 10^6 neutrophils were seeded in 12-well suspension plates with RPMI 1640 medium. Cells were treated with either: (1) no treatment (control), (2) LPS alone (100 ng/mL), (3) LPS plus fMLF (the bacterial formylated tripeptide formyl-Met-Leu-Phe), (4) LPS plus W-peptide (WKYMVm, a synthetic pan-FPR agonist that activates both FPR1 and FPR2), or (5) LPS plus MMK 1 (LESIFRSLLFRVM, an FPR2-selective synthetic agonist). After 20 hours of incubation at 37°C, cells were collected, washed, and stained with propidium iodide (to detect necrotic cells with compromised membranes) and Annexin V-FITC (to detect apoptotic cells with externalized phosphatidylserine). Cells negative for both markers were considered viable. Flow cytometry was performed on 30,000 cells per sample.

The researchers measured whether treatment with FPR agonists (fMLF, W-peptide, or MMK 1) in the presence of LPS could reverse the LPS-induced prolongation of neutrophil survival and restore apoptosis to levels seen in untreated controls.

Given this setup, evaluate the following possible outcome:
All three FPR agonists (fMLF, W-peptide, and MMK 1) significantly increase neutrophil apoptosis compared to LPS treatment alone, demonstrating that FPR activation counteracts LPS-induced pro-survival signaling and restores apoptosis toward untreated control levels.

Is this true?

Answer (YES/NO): NO